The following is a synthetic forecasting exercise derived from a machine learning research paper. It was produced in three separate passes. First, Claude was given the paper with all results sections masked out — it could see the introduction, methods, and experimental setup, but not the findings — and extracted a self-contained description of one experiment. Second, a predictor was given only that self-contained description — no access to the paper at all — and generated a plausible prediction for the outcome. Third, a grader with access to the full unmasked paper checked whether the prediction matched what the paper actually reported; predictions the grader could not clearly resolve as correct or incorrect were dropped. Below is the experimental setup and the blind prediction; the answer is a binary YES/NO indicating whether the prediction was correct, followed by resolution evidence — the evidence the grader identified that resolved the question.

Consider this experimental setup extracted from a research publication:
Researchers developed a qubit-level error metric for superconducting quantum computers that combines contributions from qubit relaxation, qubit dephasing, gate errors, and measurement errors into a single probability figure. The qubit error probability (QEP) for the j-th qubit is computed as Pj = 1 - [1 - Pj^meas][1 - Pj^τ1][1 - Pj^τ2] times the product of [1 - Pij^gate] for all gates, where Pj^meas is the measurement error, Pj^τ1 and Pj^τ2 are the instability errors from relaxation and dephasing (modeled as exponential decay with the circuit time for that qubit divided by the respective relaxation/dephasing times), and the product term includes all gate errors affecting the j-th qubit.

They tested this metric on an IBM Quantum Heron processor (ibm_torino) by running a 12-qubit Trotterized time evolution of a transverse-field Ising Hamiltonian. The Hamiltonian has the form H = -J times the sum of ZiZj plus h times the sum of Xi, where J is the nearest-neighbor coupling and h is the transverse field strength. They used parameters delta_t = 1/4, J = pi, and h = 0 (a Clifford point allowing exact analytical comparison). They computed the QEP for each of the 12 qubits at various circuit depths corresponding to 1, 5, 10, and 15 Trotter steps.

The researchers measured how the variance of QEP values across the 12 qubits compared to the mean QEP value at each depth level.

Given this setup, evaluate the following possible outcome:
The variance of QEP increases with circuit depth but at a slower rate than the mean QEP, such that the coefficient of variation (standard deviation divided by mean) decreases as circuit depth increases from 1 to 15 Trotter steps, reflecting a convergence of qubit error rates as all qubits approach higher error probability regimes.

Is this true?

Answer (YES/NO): NO